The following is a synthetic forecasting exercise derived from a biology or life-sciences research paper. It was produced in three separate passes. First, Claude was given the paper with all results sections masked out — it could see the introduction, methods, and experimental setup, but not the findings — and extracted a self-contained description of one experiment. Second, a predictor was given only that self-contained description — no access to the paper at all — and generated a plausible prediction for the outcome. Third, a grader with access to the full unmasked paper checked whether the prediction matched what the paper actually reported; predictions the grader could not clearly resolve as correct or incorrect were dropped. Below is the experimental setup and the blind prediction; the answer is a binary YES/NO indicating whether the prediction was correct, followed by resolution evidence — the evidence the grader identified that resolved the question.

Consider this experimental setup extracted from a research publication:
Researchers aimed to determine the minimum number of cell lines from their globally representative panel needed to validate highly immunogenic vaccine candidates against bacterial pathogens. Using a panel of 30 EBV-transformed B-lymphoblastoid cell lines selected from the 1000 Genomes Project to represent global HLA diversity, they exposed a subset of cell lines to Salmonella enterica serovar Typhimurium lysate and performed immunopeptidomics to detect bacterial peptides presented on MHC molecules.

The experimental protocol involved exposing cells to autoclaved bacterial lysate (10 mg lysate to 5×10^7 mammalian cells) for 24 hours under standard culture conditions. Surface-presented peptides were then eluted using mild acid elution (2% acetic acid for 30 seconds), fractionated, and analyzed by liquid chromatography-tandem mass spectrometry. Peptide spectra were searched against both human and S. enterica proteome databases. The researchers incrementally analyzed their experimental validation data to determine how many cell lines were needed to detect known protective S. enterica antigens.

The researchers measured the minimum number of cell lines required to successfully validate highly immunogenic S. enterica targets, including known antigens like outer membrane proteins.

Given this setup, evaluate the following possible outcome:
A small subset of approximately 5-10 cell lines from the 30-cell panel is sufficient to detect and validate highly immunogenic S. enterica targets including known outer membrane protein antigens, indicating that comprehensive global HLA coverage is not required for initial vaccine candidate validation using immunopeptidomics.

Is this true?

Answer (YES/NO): NO